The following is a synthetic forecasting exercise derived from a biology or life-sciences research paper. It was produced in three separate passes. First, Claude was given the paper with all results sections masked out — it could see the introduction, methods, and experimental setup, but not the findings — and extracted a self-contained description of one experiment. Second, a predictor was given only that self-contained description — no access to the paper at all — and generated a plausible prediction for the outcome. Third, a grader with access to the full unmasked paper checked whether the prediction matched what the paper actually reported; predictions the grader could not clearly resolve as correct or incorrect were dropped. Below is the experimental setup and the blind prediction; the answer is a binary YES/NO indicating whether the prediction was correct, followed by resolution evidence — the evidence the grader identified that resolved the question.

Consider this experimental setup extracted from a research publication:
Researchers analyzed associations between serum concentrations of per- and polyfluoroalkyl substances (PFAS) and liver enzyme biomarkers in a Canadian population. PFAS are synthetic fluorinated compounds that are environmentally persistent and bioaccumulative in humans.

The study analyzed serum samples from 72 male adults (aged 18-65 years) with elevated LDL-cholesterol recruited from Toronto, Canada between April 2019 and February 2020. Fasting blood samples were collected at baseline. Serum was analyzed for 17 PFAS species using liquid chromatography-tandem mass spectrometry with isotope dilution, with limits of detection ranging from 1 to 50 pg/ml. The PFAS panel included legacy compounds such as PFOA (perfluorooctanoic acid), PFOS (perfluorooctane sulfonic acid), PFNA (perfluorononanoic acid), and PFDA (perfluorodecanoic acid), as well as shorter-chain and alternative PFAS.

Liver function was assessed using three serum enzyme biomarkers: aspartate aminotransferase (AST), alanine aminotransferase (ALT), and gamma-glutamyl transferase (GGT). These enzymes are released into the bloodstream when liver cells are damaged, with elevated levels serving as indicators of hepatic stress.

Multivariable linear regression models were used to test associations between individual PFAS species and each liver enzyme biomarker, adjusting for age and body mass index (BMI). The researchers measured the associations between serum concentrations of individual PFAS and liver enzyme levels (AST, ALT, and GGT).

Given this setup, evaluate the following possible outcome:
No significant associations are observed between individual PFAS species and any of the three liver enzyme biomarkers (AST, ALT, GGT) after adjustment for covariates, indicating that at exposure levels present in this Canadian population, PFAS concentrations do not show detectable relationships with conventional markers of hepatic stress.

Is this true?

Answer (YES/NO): NO